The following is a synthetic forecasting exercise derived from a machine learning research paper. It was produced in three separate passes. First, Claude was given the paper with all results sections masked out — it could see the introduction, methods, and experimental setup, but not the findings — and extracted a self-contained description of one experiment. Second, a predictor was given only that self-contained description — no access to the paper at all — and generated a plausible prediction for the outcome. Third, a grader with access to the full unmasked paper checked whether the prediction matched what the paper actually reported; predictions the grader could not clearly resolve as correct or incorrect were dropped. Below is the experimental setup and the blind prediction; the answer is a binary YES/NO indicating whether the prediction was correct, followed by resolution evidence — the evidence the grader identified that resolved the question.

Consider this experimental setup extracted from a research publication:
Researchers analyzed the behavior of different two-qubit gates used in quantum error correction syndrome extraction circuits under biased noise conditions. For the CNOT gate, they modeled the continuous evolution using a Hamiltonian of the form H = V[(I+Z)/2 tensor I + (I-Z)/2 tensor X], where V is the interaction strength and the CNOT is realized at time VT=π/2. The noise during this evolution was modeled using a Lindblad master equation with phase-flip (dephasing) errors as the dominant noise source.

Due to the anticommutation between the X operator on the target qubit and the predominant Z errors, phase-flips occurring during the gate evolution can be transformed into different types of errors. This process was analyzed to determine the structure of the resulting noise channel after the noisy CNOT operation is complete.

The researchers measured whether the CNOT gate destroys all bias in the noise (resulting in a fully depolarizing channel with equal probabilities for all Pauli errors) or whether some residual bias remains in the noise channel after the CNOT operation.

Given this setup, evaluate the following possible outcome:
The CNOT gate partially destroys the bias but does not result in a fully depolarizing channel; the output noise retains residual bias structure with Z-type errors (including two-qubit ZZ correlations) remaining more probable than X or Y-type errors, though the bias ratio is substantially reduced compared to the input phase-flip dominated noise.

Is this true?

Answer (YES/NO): YES